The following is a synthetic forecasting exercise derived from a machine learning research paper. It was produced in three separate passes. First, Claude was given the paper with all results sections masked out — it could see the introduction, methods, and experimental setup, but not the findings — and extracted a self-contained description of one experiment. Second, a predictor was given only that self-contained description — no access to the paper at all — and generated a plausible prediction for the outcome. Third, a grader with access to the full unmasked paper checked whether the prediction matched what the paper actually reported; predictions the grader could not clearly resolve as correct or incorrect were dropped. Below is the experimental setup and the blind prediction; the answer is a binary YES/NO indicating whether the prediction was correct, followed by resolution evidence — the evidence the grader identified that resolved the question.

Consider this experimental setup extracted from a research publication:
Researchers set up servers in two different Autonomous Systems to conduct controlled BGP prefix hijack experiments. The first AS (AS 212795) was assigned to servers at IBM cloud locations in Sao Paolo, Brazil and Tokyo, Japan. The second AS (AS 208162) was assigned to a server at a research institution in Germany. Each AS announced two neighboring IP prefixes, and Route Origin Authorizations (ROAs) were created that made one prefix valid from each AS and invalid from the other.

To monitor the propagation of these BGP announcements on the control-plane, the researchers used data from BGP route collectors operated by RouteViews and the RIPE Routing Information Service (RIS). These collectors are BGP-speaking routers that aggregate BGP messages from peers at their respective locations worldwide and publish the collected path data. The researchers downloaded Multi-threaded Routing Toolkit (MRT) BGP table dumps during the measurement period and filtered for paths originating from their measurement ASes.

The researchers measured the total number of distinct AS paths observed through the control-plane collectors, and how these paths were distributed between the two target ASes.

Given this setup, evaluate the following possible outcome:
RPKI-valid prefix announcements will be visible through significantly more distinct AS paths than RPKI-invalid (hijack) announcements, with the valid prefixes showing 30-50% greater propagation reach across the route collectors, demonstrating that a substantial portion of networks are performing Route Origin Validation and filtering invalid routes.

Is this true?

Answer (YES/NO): NO